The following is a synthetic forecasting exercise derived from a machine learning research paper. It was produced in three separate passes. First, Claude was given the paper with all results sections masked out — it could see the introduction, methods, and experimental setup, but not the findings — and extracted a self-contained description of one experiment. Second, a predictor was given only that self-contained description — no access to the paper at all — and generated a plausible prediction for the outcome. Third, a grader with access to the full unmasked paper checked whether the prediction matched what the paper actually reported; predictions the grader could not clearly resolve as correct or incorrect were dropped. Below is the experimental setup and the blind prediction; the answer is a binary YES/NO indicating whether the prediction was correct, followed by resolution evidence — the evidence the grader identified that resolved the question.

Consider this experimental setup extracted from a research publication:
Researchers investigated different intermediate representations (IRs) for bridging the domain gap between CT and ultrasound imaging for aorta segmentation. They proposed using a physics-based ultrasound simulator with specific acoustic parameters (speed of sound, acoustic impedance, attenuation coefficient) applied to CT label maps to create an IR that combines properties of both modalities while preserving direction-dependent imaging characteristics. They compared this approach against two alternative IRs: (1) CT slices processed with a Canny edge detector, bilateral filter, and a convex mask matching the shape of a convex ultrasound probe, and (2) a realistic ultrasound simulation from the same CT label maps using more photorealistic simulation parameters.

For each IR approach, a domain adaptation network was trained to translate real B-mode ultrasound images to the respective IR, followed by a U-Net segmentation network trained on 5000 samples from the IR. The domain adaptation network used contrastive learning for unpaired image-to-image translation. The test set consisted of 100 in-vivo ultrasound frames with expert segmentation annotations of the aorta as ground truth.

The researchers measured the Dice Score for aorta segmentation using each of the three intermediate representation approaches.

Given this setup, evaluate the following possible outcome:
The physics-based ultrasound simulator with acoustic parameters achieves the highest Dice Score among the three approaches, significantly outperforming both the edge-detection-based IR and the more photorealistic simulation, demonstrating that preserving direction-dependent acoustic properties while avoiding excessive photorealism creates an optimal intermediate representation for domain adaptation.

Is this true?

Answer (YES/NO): YES